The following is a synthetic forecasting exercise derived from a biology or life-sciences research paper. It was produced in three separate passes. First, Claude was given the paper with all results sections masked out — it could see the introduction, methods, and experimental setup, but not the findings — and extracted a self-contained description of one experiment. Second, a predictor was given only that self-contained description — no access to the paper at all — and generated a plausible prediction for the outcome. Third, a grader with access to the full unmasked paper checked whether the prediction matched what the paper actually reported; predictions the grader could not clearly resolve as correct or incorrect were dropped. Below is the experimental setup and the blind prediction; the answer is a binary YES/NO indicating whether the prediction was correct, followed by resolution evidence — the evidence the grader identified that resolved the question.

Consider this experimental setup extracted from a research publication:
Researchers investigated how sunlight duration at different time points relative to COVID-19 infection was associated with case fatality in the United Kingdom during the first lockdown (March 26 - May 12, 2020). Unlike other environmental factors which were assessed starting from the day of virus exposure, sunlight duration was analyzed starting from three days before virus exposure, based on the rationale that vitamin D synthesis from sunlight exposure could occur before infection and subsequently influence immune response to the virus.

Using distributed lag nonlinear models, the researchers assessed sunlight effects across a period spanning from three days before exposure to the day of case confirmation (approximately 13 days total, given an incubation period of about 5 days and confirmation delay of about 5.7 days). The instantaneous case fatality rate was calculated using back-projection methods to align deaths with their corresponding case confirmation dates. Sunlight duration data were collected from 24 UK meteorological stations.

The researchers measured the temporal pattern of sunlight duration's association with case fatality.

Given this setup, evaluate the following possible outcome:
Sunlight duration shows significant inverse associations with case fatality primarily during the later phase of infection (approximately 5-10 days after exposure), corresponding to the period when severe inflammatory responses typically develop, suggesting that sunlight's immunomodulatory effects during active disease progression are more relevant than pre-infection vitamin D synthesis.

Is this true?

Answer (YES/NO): NO